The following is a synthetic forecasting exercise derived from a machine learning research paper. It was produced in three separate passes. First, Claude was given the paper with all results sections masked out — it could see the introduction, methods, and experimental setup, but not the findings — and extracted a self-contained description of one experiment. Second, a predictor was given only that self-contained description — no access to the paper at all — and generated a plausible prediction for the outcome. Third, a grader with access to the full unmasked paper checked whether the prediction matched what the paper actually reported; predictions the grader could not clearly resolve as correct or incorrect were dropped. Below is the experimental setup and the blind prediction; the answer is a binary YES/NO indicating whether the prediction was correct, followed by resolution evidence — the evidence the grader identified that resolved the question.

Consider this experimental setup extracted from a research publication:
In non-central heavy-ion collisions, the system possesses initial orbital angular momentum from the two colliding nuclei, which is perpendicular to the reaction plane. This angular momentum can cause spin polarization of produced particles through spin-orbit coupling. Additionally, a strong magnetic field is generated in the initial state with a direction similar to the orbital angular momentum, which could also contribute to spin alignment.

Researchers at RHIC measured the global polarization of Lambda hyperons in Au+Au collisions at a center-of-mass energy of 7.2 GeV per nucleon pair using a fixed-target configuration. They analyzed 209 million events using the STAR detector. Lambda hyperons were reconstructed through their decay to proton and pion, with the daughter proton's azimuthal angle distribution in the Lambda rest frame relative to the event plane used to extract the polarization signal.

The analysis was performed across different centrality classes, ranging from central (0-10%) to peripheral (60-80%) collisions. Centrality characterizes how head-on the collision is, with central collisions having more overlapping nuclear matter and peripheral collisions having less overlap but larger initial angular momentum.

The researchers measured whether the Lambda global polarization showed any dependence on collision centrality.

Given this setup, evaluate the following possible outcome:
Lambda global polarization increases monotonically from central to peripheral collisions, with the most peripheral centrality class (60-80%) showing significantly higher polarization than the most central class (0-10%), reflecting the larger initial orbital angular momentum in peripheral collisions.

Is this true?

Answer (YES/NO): YES